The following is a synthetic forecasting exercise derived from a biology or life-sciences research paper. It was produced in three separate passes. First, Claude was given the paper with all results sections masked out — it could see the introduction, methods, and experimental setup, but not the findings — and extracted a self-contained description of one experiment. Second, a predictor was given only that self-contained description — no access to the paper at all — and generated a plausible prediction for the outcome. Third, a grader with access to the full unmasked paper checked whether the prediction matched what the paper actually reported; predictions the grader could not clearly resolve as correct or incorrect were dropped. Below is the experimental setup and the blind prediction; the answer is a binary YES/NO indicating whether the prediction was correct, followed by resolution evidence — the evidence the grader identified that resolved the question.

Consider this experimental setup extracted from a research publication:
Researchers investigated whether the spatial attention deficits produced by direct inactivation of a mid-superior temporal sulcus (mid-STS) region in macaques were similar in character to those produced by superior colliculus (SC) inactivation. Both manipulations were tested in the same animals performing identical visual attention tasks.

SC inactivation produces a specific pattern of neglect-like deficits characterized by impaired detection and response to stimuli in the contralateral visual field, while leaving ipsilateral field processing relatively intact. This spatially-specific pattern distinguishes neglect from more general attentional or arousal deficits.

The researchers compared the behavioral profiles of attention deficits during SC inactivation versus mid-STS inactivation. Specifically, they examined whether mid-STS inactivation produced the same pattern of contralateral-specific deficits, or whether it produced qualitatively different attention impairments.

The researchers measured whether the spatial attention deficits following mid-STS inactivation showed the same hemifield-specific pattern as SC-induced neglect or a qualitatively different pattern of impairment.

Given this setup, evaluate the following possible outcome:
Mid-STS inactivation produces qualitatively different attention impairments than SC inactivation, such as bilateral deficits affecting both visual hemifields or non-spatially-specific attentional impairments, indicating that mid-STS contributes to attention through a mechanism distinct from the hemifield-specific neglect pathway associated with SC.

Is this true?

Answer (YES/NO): NO